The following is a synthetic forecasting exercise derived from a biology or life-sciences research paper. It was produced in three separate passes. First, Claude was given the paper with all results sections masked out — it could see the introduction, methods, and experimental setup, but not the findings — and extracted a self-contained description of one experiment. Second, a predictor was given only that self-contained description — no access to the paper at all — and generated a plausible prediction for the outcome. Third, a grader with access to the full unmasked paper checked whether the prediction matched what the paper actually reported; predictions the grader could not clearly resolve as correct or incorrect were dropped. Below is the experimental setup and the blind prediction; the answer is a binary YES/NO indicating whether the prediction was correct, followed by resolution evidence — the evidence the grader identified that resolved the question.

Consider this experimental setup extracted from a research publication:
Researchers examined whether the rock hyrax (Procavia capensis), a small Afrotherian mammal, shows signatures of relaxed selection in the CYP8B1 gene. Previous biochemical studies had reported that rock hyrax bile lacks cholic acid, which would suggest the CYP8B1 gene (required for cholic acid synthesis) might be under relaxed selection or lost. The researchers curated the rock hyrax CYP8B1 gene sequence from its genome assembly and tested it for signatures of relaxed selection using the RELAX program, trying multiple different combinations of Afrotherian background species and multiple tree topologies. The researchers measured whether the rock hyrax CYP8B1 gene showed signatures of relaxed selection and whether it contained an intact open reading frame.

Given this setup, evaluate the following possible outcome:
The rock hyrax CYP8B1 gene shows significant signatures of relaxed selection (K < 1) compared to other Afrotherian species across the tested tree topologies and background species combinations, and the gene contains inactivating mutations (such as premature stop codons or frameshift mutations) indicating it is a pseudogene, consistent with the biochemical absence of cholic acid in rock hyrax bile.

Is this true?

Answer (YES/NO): NO